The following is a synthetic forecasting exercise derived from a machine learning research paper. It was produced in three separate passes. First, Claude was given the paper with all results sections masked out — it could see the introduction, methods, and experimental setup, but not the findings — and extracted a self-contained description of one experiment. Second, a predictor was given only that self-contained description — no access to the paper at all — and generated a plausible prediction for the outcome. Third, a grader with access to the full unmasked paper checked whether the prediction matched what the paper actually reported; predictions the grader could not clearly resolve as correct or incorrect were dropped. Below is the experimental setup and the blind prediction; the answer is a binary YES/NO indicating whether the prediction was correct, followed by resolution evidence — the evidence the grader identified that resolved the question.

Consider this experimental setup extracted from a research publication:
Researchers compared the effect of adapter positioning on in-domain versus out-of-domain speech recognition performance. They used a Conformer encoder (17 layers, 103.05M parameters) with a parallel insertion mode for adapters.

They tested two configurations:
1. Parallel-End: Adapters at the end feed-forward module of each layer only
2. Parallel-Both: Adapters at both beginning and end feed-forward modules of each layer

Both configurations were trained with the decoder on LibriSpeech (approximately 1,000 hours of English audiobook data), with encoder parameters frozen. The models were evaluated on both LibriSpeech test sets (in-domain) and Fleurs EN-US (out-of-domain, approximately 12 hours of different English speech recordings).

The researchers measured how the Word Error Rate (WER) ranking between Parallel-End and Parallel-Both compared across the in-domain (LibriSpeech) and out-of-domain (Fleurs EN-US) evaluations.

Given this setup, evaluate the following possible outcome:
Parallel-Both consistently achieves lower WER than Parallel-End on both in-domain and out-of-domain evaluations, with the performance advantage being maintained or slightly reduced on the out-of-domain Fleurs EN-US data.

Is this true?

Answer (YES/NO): NO